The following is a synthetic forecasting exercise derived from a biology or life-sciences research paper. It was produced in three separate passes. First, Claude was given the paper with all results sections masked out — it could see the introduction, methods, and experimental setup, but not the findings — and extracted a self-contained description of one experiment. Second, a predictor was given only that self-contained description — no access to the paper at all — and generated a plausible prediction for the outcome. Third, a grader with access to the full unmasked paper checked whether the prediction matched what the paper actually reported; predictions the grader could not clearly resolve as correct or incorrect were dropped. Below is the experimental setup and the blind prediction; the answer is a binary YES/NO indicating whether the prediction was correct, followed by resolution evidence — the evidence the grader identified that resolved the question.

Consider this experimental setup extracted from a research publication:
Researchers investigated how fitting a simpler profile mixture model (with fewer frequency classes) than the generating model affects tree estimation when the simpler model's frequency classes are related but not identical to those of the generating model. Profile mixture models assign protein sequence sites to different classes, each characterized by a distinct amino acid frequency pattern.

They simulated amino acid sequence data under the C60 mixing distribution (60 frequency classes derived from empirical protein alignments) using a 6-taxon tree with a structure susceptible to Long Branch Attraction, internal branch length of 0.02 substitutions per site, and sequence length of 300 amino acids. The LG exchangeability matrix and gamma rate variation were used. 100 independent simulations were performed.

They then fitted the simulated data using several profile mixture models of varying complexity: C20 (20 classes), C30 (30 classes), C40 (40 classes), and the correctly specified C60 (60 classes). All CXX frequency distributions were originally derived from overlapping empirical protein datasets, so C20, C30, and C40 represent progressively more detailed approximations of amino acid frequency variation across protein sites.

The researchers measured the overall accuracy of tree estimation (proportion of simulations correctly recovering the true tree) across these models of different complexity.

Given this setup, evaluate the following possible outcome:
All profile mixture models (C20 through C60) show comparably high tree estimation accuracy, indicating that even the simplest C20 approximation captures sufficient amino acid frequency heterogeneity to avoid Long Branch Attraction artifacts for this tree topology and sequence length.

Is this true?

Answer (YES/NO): YES